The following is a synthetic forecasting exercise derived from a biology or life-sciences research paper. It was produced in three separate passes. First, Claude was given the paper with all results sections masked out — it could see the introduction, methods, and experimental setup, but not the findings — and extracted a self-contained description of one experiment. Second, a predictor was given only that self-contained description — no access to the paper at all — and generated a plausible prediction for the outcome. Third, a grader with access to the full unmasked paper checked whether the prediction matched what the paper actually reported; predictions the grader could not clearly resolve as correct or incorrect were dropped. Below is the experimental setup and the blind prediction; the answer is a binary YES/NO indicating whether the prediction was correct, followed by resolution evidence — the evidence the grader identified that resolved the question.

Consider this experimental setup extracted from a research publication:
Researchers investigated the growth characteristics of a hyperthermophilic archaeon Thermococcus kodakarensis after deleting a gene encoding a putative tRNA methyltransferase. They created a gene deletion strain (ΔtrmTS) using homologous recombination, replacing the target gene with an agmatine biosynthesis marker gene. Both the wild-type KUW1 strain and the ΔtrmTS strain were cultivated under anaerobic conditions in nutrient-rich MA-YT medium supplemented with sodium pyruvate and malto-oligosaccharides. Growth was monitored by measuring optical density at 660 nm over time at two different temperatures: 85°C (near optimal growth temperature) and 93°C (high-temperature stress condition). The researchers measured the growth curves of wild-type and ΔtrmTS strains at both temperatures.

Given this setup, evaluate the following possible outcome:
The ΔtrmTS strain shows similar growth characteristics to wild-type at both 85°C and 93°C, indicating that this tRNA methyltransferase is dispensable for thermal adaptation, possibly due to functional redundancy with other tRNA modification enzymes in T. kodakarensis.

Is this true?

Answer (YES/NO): NO